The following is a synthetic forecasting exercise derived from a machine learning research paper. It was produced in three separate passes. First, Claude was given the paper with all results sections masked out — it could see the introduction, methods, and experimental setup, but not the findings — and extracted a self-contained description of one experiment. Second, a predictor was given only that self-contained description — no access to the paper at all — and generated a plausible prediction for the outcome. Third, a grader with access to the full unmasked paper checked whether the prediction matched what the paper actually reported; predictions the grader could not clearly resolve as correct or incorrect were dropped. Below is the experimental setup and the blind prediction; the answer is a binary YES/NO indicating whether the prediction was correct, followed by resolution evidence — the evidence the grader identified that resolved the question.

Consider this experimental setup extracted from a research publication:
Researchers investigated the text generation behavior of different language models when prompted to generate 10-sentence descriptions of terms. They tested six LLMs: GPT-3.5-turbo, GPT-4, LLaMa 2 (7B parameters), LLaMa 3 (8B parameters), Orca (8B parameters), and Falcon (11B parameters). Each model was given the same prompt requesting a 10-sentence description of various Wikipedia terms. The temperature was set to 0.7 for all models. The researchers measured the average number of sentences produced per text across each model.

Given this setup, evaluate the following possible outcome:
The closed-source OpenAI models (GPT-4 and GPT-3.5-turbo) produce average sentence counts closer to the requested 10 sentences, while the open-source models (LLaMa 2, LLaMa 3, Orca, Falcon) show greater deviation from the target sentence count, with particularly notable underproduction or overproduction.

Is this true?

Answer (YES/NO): NO